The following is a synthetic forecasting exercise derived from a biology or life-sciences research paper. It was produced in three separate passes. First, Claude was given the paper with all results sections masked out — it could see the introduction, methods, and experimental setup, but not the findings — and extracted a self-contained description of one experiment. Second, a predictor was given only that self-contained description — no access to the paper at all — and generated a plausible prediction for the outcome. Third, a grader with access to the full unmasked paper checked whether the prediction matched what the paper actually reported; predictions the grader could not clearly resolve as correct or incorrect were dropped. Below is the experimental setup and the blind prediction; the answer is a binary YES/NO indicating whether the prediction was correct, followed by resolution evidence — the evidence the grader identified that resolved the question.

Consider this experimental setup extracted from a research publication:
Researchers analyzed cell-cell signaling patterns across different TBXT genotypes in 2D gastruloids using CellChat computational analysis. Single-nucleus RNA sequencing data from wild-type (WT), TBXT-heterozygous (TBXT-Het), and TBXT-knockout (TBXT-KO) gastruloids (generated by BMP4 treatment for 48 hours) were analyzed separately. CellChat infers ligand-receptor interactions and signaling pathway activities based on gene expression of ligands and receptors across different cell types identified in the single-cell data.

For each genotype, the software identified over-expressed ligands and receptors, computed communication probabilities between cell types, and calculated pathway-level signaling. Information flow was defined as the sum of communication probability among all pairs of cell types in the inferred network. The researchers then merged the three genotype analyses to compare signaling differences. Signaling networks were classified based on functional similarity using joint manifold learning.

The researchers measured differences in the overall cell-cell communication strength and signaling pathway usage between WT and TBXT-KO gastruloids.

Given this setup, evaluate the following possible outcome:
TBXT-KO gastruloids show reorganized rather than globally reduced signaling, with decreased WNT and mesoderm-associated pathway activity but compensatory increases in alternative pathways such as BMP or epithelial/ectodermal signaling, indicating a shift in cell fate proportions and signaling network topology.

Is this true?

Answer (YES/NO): NO